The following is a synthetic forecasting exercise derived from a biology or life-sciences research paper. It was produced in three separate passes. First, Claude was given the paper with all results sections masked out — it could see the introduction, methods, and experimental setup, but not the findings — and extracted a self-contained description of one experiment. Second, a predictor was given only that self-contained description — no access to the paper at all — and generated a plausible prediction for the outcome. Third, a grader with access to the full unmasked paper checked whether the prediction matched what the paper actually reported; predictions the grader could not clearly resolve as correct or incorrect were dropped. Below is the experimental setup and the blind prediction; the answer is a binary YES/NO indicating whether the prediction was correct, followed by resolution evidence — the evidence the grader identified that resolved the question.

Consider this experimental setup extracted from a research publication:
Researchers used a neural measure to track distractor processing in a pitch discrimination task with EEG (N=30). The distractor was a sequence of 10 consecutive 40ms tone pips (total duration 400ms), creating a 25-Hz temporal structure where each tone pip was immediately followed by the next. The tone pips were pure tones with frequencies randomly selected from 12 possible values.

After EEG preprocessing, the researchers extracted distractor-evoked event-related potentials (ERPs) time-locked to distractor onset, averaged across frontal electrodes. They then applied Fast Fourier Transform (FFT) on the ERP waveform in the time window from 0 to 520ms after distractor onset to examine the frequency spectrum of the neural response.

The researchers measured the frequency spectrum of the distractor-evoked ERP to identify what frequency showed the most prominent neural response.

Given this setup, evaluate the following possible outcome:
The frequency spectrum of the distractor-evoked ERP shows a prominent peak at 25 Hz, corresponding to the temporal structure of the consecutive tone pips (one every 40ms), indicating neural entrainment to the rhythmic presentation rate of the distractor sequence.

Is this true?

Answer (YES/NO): YES